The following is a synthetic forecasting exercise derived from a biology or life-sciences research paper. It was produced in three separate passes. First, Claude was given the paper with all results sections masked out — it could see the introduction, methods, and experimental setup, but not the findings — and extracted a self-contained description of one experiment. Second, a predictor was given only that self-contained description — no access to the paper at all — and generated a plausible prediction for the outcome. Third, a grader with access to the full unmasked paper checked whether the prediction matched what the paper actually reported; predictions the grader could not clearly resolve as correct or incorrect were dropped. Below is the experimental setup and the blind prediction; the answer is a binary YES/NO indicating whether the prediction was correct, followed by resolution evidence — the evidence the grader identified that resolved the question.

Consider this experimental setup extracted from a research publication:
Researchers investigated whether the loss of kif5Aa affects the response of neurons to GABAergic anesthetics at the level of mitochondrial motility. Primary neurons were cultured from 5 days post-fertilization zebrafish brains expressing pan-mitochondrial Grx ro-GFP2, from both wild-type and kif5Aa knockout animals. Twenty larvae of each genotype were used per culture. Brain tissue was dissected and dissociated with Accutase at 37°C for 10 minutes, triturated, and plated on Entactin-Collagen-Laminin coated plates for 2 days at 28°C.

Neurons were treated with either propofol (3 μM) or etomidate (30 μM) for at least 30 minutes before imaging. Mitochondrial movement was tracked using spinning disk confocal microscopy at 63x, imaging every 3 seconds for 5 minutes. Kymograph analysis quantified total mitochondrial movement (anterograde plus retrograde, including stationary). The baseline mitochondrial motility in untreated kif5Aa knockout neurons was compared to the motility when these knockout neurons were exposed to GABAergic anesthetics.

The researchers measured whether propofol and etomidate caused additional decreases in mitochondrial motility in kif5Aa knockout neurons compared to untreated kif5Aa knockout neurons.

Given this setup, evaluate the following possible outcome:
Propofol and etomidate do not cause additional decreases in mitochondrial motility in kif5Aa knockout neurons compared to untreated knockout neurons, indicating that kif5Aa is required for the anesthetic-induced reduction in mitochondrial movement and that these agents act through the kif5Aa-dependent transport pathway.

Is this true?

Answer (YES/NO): YES